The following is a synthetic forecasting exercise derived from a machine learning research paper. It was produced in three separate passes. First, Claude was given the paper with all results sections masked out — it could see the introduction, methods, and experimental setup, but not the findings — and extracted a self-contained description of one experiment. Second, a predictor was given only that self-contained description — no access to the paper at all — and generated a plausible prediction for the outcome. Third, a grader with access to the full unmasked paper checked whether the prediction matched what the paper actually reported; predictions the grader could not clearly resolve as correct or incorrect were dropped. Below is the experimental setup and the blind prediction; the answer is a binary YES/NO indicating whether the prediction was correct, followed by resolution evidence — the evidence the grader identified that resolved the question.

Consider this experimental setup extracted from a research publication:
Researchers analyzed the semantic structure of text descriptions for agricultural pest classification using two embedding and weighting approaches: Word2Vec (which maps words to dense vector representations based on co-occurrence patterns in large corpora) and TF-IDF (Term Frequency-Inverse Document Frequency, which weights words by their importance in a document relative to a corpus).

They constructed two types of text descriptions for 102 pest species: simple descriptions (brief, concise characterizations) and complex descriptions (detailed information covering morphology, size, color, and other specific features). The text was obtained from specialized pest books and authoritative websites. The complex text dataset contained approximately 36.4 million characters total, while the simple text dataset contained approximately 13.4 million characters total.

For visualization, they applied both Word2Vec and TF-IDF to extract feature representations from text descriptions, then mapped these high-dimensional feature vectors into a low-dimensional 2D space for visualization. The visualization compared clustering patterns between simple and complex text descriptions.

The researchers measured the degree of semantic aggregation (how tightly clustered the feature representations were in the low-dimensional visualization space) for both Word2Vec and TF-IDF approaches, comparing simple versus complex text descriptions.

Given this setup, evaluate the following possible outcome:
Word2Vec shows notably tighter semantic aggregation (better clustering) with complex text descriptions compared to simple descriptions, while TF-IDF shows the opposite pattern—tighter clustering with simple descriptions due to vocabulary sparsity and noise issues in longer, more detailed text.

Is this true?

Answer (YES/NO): NO